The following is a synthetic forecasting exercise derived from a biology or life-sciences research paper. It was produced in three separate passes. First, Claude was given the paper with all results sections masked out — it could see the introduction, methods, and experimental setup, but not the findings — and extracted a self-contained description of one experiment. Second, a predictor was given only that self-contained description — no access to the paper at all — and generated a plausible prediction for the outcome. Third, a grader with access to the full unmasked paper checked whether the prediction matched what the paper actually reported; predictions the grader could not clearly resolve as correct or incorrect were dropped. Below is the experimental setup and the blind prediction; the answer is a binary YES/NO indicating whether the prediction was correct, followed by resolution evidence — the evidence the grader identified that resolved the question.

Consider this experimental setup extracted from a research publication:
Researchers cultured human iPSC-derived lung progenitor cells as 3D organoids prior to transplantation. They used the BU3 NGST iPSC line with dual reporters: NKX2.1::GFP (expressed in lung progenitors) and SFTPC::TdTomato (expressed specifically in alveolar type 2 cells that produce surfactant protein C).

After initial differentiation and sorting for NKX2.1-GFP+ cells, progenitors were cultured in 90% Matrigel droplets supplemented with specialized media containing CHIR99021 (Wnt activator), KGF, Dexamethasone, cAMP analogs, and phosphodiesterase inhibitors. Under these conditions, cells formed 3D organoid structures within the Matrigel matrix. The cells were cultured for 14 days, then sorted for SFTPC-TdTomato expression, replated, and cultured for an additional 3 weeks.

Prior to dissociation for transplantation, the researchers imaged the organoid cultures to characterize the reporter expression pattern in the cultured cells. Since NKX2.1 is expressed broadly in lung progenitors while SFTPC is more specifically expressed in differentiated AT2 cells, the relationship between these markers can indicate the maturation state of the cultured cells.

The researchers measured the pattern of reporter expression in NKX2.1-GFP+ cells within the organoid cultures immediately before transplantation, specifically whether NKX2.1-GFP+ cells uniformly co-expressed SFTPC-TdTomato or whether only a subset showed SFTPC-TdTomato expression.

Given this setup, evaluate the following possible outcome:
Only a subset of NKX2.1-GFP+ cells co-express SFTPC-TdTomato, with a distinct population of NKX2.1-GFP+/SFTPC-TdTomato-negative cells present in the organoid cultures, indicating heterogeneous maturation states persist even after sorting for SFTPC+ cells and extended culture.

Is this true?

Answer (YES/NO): YES